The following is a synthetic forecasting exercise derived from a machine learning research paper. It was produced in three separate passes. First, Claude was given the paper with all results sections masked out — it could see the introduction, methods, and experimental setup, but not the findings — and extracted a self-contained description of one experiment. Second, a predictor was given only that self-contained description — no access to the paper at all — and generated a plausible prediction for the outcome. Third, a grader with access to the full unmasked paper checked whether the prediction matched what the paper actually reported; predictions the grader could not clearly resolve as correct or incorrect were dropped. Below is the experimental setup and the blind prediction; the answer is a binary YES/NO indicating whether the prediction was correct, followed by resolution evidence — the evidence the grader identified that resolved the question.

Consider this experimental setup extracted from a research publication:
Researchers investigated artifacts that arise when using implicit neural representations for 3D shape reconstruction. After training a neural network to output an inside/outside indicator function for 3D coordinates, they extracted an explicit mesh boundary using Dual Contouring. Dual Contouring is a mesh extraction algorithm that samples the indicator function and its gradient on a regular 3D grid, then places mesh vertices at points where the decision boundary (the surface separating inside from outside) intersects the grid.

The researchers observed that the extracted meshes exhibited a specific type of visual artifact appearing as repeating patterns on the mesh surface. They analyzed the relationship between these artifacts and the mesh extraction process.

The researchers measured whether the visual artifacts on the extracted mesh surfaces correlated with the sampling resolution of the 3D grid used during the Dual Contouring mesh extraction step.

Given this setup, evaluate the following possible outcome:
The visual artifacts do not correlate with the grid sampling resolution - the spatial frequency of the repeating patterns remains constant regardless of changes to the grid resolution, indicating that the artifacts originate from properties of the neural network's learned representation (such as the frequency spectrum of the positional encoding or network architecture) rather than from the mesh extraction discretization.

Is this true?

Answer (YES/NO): NO